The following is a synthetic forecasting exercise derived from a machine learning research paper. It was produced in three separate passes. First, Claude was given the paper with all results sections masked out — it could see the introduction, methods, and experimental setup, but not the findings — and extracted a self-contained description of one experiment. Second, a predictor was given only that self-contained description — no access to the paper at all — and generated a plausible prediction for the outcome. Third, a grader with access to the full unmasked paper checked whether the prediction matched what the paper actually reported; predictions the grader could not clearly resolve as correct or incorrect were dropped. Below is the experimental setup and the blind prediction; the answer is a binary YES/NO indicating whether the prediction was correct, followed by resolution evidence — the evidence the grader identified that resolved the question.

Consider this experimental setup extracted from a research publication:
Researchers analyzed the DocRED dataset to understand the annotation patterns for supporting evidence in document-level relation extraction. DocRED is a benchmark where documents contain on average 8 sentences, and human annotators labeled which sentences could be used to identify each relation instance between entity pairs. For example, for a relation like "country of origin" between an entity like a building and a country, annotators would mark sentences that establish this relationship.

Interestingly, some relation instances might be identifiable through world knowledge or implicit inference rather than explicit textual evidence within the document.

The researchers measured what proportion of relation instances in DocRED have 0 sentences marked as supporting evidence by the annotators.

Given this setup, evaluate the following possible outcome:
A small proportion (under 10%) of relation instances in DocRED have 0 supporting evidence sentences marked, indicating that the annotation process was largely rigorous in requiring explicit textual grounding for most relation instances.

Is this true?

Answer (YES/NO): YES